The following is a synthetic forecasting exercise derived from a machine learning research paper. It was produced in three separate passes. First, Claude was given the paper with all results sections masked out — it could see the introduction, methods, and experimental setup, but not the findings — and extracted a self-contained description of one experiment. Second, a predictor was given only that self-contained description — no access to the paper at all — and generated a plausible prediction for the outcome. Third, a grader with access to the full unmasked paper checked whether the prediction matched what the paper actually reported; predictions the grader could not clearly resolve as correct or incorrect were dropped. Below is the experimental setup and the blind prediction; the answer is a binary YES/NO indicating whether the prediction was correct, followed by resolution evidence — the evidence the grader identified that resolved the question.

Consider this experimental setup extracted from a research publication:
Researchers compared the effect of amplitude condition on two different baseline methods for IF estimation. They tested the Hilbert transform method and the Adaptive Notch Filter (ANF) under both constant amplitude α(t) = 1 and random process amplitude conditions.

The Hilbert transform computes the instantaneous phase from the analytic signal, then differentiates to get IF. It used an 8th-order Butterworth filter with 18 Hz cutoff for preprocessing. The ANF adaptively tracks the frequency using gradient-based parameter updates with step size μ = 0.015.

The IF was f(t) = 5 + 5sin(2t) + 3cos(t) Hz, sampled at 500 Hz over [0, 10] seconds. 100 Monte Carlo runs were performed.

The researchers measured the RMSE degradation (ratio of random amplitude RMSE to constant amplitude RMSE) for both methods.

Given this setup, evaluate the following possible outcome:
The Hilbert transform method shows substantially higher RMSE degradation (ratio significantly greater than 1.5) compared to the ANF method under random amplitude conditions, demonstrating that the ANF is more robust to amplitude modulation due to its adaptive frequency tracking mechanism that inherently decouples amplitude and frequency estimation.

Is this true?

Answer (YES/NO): NO